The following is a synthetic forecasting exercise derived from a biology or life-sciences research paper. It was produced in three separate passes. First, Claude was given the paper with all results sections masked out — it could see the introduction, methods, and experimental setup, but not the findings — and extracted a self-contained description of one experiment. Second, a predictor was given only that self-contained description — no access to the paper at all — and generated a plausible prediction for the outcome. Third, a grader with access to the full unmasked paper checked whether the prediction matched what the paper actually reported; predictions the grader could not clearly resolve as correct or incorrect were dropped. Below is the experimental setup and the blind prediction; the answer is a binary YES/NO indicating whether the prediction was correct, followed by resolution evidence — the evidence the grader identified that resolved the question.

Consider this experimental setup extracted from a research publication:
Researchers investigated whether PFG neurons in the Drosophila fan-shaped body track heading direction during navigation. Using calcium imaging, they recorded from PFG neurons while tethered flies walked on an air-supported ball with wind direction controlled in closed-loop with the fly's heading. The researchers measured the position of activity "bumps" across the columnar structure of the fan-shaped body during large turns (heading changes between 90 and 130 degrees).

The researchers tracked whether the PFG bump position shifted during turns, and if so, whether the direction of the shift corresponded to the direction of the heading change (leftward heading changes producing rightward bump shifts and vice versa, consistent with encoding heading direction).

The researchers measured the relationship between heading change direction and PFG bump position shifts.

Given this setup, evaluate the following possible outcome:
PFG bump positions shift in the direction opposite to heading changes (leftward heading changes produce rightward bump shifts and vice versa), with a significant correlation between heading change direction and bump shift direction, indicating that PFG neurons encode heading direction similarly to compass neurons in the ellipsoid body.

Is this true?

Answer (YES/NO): YES